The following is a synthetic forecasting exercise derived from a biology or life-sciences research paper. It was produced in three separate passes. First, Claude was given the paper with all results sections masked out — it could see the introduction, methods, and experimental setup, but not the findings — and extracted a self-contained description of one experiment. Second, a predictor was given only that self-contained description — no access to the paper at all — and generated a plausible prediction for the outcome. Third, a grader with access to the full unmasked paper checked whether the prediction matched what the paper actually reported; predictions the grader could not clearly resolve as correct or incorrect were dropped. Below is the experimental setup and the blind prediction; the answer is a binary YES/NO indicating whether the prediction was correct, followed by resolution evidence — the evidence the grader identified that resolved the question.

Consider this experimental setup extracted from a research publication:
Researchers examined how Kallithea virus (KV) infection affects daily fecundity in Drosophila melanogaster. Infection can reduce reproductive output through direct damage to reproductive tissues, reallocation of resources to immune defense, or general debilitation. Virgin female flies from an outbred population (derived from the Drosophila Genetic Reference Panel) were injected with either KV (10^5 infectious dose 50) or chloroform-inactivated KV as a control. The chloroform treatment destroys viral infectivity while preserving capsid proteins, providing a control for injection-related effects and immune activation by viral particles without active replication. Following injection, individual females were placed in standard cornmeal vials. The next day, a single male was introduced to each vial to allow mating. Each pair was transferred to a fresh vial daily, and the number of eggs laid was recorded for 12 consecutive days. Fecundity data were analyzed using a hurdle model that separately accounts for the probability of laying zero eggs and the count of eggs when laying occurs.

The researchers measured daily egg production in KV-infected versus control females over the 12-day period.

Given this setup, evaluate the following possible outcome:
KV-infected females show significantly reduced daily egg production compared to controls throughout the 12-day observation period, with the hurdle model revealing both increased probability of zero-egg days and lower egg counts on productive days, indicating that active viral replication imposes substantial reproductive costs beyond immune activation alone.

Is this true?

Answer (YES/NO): NO